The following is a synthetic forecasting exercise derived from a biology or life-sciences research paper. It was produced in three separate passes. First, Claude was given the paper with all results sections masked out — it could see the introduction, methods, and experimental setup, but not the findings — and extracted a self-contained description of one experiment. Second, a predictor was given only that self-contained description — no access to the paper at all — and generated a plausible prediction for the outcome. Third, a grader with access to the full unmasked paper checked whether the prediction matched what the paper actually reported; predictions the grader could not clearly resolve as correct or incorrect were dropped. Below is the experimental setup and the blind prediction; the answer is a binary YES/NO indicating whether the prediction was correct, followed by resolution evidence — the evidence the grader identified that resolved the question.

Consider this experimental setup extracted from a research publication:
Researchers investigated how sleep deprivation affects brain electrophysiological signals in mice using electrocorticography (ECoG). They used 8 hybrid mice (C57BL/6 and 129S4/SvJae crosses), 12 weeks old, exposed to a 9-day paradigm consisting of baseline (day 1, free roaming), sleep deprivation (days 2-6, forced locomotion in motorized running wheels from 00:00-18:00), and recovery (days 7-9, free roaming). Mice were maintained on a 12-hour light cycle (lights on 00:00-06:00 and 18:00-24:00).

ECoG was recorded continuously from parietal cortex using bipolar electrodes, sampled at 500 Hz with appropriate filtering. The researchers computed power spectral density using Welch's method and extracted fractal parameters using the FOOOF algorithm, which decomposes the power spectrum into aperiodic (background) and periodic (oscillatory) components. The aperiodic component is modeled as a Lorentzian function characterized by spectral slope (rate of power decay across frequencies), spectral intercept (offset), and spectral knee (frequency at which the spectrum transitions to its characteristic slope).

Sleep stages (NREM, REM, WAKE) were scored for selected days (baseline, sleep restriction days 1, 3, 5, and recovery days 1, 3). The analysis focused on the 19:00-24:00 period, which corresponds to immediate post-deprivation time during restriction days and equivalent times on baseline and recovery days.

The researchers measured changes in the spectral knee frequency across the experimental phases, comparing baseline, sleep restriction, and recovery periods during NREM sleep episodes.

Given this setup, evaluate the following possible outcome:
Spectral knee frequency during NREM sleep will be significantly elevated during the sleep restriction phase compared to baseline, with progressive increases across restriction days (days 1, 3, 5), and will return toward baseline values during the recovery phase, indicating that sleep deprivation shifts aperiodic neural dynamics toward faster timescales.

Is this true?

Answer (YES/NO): NO